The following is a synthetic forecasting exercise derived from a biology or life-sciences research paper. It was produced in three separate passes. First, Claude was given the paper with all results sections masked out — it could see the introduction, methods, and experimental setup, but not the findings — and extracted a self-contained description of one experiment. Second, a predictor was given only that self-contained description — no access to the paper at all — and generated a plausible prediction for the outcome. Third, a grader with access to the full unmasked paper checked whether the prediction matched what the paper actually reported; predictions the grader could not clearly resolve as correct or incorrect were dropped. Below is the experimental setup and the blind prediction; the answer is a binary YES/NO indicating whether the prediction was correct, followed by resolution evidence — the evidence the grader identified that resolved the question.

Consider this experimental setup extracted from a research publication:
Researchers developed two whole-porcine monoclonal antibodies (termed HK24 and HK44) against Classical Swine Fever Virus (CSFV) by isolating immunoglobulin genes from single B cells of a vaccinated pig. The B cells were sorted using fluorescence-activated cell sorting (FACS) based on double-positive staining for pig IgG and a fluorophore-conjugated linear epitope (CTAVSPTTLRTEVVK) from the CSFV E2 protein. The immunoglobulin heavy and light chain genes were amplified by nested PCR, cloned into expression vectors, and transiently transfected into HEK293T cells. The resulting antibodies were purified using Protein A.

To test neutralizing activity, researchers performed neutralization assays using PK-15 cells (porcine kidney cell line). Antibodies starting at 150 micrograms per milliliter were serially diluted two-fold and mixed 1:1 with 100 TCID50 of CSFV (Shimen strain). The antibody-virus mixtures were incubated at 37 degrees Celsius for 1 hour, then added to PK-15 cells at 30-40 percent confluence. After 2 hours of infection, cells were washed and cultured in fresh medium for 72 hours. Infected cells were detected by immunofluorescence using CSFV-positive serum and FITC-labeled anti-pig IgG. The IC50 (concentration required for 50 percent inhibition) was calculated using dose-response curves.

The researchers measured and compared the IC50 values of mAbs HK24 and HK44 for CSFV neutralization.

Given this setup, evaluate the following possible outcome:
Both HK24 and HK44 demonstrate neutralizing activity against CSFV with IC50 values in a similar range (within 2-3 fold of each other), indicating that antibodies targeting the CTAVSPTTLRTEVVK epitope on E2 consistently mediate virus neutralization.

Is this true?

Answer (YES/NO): NO